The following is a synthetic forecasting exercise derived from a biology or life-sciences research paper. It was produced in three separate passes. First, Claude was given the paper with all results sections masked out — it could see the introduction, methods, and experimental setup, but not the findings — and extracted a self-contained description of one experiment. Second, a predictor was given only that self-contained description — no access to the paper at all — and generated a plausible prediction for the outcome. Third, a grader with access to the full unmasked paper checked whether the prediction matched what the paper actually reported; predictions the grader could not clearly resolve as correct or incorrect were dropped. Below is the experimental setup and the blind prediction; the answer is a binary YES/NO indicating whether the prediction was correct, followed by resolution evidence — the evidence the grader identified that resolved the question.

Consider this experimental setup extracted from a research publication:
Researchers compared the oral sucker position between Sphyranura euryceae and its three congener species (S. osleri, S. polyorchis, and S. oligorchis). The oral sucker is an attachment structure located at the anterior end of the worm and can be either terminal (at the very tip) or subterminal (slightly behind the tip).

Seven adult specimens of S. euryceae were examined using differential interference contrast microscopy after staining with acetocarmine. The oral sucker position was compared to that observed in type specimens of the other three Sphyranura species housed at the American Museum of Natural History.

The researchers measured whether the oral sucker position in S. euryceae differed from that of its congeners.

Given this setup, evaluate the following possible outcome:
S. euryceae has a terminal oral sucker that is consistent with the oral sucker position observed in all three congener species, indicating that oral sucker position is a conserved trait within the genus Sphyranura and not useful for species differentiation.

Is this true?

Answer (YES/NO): NO